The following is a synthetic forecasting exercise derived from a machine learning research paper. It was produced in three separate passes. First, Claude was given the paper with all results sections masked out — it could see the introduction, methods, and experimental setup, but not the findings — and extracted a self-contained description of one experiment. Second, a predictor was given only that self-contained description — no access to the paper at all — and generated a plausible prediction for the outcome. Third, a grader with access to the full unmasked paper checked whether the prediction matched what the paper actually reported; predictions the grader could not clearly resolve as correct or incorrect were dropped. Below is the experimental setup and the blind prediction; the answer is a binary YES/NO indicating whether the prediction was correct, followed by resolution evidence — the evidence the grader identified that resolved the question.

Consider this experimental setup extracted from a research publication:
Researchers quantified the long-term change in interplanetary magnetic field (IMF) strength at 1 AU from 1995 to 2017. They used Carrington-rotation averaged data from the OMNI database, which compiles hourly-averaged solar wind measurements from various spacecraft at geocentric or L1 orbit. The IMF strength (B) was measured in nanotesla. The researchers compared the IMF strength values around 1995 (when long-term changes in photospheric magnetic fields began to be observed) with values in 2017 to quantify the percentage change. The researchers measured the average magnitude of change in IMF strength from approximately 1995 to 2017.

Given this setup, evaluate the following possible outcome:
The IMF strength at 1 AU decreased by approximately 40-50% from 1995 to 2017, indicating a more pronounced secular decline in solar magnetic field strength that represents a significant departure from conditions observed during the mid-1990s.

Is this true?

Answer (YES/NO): NO